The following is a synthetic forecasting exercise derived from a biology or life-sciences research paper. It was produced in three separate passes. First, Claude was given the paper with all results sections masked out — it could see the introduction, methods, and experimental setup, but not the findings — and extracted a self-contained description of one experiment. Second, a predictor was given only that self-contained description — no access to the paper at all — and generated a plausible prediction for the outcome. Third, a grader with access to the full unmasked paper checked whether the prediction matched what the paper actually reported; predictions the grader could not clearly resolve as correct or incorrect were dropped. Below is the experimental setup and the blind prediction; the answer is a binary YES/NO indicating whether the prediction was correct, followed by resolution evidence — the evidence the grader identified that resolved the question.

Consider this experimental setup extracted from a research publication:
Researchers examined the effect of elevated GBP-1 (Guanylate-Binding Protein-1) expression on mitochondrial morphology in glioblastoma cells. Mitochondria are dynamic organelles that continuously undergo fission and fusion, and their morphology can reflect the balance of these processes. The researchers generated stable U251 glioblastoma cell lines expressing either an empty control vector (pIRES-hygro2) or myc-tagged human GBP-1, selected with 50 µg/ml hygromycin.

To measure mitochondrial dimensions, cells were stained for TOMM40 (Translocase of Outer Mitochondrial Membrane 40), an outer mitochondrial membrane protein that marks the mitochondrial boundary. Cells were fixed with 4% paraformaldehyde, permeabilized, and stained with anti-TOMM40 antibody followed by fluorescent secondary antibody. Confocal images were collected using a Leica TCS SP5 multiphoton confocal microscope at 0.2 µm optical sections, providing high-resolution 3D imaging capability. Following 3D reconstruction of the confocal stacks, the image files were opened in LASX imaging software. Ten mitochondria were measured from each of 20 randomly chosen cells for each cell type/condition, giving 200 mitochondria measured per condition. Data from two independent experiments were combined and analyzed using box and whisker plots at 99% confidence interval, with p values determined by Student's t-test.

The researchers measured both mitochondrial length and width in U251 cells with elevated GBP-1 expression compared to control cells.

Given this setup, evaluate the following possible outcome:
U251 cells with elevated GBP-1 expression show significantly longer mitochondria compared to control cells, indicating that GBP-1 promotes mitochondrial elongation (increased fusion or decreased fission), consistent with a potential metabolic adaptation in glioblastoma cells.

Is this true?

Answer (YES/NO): NO